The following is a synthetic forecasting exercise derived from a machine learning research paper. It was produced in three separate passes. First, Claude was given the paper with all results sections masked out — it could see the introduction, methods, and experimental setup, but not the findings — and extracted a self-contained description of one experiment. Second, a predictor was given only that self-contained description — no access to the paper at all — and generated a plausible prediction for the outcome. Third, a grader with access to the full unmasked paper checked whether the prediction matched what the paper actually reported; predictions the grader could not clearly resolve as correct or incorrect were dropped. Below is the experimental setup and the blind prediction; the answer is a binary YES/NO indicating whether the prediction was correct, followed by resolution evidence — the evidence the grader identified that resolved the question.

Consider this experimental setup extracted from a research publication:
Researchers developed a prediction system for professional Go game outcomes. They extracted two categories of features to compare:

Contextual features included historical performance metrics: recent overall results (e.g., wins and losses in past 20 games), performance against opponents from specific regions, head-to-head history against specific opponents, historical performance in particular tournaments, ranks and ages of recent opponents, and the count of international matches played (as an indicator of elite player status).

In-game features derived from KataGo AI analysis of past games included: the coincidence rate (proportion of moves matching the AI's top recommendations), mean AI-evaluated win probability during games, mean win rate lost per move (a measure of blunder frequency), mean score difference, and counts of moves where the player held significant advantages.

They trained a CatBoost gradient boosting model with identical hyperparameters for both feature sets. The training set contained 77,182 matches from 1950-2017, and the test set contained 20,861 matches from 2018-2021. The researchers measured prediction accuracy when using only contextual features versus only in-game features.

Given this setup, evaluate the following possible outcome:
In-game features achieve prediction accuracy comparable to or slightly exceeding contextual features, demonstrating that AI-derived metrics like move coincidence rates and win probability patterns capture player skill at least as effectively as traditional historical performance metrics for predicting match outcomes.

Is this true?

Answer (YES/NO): NO